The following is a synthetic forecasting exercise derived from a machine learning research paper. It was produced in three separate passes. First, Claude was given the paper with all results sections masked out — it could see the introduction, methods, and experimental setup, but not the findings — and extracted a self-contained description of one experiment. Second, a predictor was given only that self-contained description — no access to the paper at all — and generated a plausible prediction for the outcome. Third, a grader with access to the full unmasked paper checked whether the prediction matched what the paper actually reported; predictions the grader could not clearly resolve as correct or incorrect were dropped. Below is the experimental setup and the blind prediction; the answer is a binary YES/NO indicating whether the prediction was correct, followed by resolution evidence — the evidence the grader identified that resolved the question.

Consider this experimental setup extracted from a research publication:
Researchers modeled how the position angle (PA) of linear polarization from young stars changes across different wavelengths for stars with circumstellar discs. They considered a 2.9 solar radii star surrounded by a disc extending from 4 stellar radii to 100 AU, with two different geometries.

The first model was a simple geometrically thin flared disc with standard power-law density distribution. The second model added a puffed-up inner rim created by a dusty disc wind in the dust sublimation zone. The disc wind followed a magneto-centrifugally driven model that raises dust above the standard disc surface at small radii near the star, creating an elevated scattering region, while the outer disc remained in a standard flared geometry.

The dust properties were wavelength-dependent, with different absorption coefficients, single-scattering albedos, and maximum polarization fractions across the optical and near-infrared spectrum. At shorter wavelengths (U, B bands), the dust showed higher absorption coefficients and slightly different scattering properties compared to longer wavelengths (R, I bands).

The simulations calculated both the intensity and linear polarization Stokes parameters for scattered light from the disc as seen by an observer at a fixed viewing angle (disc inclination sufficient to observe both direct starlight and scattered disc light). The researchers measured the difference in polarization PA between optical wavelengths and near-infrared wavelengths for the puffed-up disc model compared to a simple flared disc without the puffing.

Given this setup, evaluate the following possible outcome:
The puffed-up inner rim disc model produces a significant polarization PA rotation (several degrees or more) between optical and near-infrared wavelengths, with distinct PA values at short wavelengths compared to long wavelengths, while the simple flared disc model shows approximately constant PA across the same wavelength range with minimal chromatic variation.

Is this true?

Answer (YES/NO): YES